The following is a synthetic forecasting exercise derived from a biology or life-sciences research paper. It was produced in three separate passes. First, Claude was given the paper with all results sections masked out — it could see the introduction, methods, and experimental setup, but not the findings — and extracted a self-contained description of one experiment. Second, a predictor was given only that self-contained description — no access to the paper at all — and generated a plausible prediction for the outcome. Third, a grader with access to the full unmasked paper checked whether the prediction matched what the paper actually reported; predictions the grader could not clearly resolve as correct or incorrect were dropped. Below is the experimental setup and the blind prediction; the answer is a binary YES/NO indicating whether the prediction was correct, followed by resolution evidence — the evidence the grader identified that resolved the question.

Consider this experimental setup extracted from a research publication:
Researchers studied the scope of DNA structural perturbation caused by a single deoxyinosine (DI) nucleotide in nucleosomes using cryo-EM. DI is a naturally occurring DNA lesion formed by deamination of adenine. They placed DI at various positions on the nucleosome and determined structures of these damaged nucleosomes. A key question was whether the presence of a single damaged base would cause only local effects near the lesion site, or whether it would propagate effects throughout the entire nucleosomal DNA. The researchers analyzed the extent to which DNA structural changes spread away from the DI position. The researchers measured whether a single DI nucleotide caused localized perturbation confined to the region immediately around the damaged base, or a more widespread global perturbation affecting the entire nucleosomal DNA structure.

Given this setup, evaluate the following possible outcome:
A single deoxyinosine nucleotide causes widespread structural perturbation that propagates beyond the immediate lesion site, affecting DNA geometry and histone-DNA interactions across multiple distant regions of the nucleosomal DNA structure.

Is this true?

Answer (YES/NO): YES